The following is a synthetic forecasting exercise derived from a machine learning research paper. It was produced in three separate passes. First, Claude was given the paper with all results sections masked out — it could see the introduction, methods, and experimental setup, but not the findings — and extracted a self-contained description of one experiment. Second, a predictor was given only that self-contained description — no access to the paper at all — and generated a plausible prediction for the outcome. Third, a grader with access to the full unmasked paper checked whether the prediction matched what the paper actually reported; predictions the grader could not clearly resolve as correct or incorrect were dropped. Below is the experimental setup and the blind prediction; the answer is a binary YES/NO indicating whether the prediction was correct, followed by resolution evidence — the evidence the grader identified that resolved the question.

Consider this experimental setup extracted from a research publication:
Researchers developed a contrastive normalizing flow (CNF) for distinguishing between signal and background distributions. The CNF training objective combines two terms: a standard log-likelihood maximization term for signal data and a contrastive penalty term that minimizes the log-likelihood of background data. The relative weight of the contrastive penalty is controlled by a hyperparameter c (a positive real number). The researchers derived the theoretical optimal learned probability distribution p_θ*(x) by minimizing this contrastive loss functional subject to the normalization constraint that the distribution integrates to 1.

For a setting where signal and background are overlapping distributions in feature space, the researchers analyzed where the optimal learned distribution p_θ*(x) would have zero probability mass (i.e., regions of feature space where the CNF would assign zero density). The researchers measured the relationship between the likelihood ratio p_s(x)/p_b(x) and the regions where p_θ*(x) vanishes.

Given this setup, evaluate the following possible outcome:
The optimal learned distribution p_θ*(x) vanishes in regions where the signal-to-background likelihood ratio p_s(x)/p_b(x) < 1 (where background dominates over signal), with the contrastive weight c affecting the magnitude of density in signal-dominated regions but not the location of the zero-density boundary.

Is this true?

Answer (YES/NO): NO